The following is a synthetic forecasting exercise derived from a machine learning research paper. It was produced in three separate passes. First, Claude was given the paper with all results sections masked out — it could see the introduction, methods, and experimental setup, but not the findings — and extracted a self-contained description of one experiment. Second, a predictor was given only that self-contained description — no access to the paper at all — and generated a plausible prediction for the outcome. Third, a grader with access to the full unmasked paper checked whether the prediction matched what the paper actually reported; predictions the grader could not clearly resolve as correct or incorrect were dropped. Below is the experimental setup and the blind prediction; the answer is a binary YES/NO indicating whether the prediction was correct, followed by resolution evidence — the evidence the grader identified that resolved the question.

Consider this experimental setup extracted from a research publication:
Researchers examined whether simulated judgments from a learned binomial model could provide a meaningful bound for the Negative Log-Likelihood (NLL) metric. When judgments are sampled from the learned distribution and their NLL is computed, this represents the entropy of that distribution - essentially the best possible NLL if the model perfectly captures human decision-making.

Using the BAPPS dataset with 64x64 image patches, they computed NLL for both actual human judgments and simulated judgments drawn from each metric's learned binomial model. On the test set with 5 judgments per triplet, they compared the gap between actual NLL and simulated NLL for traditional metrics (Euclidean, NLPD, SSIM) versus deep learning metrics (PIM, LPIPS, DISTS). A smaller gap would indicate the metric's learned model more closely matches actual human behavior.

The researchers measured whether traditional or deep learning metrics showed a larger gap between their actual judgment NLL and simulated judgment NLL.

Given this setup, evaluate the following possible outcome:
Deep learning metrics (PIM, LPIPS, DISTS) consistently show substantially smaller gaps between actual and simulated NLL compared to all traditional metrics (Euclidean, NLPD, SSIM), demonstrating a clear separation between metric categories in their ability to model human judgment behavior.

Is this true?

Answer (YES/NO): YES